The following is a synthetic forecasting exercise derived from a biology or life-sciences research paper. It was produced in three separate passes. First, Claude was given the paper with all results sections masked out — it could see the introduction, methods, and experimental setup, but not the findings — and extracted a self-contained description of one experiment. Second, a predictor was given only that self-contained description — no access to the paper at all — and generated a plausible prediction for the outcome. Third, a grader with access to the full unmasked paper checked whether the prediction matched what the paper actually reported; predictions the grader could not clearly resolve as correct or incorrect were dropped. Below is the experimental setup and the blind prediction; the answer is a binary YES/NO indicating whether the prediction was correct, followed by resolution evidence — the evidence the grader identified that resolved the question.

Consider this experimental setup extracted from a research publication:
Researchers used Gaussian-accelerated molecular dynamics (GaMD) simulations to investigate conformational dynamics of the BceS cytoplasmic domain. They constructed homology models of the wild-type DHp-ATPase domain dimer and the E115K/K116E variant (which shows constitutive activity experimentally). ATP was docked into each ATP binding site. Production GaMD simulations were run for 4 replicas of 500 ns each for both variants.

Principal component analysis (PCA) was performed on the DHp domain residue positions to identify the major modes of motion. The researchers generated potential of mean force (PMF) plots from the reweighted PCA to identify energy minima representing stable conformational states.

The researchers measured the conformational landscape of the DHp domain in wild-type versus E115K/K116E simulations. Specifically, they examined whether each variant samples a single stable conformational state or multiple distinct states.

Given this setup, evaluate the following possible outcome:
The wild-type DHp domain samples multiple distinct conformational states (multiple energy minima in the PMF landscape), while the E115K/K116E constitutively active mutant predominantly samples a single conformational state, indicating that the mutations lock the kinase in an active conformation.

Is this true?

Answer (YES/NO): NO